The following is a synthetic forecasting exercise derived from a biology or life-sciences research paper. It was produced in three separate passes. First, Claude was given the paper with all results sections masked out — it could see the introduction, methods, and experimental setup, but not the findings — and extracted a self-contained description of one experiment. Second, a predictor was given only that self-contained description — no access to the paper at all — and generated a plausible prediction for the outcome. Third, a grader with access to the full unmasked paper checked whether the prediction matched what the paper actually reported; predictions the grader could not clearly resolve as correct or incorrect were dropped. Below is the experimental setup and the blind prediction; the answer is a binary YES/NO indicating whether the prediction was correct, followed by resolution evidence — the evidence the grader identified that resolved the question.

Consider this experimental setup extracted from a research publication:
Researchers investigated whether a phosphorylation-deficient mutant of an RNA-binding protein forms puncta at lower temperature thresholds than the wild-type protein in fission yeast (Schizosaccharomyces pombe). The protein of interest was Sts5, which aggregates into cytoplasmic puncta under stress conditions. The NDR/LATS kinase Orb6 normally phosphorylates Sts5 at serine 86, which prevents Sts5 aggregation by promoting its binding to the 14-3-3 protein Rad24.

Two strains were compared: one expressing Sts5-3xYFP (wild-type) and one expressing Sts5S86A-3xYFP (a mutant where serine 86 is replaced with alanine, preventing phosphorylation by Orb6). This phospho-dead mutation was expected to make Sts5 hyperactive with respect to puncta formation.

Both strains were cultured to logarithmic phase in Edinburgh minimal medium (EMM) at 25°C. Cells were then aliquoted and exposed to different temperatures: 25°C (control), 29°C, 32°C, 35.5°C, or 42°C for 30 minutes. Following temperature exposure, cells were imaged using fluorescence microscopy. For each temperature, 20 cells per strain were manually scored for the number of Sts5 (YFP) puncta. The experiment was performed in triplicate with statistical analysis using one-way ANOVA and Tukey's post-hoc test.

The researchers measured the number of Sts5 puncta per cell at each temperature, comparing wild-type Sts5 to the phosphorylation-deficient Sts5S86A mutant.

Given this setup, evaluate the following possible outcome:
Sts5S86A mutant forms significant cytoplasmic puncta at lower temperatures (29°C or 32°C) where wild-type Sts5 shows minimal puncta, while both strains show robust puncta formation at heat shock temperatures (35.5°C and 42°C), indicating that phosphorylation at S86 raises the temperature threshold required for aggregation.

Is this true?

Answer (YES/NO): NO